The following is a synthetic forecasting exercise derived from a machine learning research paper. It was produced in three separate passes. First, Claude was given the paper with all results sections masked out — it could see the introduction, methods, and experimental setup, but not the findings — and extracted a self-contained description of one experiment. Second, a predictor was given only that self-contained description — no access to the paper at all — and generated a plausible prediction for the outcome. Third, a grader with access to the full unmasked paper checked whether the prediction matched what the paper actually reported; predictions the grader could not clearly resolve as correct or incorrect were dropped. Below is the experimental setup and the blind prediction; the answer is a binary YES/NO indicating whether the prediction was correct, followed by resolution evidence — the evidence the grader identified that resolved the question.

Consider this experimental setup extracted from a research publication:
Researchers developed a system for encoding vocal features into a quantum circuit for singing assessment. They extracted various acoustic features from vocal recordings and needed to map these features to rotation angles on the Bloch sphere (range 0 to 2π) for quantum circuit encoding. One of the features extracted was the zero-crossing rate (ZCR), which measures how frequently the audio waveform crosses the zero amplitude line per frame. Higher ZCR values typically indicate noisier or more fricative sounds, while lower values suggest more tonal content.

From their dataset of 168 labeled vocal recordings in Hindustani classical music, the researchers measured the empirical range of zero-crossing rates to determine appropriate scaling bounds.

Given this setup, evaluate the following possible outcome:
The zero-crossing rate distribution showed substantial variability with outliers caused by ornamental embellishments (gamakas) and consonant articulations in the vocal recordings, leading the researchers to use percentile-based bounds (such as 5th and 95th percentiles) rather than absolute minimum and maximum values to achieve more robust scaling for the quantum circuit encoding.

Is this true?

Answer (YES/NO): NO